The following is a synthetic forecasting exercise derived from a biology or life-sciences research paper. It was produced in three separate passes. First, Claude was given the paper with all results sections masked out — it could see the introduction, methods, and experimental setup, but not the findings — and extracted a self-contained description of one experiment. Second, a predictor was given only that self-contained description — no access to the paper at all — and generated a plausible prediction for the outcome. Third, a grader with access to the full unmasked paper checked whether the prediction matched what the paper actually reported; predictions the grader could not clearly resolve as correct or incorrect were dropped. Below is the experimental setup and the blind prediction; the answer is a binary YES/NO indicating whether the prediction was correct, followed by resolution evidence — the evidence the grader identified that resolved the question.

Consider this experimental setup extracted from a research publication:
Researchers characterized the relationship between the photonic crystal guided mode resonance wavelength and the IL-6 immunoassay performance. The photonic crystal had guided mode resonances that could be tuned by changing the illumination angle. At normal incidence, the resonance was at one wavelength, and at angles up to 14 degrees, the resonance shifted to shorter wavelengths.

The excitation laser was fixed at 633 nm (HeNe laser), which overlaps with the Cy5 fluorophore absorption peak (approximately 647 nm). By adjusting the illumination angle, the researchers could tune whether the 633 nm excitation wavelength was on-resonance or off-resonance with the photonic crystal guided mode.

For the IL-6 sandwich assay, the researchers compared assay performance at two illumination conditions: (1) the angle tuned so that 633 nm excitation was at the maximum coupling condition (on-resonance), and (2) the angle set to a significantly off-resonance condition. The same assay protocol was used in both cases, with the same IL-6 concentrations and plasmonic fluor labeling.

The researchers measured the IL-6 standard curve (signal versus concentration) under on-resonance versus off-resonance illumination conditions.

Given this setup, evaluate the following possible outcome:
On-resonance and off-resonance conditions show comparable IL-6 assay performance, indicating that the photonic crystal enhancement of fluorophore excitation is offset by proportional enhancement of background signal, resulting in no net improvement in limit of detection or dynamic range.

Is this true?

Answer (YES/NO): NO